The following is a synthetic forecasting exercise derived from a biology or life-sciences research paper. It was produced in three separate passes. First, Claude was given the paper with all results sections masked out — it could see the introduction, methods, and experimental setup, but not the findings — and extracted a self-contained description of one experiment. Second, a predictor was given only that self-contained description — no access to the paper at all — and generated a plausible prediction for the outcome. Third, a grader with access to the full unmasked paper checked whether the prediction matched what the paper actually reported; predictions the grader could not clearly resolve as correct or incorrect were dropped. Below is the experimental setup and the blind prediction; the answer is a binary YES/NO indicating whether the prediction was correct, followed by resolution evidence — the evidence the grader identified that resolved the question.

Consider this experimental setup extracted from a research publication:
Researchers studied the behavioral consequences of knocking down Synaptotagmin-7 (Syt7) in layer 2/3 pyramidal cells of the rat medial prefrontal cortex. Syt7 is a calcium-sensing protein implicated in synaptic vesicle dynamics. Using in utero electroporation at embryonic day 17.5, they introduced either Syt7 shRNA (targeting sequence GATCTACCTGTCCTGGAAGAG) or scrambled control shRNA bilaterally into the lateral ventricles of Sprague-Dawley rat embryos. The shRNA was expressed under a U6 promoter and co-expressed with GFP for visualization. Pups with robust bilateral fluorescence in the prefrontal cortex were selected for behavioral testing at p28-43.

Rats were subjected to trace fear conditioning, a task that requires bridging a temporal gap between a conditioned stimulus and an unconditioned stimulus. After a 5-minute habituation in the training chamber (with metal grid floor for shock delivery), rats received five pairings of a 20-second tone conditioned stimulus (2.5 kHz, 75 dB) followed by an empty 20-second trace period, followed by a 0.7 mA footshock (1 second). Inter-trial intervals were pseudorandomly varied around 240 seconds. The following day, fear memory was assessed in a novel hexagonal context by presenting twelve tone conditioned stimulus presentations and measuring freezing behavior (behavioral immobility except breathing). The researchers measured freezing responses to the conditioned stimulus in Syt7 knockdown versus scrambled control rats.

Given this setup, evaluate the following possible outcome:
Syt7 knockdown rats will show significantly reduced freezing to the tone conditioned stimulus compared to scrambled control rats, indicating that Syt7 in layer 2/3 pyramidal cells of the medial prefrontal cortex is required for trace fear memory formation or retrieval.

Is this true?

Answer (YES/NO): YES